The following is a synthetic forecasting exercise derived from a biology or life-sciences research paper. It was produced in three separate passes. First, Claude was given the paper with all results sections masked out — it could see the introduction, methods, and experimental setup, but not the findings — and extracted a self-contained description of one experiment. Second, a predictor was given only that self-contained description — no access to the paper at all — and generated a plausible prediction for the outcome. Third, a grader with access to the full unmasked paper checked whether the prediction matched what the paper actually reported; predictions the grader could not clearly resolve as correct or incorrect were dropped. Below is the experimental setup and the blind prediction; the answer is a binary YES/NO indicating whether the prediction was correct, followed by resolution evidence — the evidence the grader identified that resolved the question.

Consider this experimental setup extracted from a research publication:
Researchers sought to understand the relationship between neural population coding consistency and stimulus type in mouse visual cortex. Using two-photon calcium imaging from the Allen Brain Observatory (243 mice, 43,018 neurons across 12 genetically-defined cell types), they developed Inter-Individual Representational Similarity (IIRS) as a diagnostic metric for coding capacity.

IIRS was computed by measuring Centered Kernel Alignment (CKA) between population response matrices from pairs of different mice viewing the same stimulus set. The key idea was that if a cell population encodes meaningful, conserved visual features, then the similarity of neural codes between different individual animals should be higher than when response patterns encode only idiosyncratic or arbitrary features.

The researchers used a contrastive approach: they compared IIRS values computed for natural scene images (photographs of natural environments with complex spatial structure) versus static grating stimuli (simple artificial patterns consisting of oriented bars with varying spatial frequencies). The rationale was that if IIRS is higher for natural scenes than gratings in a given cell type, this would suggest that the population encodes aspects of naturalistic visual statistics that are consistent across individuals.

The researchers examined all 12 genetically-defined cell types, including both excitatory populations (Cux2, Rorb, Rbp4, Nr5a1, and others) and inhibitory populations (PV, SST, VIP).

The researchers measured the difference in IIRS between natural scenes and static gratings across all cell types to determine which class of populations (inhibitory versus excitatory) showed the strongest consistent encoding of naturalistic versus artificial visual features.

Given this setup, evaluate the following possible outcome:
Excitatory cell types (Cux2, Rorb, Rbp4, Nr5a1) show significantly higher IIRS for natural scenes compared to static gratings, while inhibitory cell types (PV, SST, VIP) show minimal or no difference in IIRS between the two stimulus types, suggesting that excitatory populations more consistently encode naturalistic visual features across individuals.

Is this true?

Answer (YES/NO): NO